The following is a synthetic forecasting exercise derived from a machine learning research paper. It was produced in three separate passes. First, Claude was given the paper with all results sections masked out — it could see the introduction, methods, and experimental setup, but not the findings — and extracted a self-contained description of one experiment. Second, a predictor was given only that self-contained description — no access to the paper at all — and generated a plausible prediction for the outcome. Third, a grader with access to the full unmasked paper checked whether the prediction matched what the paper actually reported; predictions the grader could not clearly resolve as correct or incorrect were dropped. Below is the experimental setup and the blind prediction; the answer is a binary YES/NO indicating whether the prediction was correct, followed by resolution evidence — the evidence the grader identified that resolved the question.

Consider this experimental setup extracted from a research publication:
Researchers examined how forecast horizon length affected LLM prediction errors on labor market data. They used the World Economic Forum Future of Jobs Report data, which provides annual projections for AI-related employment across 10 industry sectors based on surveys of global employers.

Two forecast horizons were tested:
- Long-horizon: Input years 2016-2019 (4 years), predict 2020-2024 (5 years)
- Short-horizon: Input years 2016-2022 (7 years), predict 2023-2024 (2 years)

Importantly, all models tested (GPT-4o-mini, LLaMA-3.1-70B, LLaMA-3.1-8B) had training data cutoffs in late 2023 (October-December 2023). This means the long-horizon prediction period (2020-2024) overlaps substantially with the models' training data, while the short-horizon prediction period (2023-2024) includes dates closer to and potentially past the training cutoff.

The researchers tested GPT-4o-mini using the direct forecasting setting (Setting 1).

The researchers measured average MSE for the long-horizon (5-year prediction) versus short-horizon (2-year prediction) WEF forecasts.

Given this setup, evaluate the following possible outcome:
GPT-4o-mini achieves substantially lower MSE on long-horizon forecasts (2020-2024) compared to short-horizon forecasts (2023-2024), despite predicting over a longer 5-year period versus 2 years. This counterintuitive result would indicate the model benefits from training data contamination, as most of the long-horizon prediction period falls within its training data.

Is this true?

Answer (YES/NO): YES